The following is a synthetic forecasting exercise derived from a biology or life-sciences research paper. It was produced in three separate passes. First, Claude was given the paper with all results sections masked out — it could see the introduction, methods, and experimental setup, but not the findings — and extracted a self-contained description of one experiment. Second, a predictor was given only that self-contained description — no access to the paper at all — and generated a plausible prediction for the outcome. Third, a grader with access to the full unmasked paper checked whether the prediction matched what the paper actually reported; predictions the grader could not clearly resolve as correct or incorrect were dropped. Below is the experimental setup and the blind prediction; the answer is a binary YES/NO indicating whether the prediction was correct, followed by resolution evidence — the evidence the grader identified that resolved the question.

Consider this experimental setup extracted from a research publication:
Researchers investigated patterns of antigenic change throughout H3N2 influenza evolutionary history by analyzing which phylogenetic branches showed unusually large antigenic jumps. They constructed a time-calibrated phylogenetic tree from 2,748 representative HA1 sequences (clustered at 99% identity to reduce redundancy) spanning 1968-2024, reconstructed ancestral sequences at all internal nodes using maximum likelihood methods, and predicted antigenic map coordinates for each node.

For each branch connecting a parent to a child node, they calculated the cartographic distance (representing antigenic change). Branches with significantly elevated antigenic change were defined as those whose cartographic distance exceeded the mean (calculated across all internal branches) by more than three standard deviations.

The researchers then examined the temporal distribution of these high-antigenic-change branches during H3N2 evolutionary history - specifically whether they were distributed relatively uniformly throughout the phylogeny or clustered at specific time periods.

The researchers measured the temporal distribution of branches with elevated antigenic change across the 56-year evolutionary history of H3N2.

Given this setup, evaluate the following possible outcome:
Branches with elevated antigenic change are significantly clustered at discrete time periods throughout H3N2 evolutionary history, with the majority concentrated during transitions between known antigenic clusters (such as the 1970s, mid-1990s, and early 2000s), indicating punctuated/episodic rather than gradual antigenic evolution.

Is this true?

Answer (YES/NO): NO